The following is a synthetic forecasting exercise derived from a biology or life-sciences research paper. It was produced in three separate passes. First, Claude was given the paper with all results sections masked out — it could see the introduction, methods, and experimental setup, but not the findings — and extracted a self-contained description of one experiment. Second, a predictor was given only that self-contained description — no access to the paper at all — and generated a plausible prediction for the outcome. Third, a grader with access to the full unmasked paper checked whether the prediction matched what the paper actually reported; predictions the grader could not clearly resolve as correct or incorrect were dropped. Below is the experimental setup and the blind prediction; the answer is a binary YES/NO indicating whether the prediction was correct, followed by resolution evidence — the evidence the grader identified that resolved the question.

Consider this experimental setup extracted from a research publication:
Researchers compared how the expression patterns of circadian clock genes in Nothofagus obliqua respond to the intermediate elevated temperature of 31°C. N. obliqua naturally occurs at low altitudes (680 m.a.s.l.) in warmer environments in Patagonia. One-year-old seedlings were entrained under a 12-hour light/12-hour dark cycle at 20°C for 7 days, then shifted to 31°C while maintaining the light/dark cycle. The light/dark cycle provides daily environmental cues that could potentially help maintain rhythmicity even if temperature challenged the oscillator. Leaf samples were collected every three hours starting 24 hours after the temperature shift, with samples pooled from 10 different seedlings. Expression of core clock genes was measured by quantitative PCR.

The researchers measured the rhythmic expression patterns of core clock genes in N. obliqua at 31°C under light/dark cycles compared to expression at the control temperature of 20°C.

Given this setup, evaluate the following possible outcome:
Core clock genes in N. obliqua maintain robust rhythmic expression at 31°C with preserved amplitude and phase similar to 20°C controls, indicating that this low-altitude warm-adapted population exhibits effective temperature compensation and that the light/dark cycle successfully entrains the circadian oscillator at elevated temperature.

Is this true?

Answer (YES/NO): YES